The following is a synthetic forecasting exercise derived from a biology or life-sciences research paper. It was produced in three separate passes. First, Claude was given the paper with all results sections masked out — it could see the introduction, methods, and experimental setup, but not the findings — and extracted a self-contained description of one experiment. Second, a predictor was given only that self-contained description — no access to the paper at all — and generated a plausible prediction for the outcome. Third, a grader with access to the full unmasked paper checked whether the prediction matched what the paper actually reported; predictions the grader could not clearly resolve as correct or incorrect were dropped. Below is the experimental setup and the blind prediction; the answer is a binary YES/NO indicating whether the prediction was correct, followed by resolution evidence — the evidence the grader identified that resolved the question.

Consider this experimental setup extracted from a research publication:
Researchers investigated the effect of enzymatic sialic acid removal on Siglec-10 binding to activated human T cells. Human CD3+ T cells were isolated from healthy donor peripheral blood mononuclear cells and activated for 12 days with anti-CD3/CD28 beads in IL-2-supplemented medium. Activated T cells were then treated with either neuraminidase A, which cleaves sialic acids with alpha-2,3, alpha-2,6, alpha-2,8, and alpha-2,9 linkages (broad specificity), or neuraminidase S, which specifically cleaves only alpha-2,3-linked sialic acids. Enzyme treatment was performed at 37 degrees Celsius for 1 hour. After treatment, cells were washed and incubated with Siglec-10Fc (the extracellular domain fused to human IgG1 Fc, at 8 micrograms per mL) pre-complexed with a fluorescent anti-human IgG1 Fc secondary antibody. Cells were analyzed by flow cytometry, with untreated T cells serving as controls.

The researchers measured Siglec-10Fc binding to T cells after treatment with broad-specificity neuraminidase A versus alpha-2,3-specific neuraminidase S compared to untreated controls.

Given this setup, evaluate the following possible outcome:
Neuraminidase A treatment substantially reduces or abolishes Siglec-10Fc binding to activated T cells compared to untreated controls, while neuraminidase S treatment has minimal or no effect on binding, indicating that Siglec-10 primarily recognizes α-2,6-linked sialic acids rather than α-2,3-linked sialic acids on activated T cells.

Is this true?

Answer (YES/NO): NO